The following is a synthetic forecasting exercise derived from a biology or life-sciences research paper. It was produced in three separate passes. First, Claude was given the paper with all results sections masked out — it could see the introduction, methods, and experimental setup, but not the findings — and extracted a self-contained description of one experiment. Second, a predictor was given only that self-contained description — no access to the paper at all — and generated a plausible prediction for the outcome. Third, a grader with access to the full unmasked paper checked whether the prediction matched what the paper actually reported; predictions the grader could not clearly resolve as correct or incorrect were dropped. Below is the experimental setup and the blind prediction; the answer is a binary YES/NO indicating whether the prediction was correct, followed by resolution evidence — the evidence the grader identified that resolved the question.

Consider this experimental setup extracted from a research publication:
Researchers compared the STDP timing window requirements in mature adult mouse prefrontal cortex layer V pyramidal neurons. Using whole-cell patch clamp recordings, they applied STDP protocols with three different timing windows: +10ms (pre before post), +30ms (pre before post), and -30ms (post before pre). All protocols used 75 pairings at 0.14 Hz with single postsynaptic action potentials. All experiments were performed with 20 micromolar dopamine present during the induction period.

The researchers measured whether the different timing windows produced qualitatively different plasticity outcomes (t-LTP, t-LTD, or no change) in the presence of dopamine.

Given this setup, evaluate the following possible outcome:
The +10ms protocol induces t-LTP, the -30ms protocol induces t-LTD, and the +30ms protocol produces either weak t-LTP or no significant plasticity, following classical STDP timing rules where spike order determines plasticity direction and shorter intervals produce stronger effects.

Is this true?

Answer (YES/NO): NO